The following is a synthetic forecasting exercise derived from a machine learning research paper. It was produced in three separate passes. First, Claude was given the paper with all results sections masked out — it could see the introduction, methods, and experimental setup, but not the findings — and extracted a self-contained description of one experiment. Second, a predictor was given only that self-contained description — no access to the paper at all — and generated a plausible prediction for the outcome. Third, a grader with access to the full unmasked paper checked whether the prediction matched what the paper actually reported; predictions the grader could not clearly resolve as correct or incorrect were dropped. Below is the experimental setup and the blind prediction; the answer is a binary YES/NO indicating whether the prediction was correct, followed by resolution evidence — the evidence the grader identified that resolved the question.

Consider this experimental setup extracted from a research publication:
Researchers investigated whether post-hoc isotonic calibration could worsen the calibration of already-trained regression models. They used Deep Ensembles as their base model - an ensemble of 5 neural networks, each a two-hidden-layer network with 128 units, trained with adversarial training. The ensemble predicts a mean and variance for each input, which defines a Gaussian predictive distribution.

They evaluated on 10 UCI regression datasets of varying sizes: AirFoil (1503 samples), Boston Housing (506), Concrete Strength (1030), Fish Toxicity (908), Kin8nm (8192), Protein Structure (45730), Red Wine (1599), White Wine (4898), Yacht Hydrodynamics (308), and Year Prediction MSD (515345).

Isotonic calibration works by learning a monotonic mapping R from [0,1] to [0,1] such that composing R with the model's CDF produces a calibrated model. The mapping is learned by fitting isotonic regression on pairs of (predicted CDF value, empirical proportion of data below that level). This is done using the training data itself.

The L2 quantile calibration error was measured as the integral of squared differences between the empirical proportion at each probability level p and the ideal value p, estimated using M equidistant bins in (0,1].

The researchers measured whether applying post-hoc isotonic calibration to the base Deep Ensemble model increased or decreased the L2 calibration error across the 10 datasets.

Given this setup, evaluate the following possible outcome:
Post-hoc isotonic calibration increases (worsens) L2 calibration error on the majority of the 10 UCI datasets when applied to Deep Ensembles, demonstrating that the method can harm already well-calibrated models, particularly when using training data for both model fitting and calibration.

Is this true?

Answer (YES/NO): YES